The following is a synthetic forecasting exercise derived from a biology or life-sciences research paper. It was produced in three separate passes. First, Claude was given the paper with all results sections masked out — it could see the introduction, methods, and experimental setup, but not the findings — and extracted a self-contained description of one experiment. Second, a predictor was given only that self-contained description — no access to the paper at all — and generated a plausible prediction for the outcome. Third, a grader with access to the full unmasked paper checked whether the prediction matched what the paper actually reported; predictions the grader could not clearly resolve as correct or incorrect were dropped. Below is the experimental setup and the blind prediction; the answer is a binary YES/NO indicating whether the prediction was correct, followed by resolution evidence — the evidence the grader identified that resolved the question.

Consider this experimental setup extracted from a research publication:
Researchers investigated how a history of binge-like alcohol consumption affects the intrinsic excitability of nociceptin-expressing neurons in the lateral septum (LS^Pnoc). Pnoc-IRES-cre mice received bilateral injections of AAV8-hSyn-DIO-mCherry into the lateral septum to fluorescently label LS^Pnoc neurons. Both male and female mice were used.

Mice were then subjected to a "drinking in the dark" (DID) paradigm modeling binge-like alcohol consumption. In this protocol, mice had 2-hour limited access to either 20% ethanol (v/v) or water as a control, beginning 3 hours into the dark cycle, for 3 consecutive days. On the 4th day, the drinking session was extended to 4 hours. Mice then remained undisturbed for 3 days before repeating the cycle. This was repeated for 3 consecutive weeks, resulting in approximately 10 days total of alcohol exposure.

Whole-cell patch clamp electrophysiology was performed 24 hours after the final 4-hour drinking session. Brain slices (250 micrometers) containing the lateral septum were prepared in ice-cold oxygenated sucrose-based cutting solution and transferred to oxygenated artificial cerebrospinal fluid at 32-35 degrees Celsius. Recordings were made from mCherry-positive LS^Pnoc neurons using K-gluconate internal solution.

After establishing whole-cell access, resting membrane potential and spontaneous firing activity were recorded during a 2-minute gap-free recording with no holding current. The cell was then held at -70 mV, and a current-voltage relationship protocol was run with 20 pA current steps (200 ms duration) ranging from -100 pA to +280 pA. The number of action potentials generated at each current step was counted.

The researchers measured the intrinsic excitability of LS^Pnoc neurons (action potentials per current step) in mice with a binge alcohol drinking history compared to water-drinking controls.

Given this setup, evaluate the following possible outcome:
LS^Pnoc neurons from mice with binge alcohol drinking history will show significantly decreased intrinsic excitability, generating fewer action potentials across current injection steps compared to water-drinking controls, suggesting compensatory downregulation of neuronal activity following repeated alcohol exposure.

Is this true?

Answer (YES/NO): NO